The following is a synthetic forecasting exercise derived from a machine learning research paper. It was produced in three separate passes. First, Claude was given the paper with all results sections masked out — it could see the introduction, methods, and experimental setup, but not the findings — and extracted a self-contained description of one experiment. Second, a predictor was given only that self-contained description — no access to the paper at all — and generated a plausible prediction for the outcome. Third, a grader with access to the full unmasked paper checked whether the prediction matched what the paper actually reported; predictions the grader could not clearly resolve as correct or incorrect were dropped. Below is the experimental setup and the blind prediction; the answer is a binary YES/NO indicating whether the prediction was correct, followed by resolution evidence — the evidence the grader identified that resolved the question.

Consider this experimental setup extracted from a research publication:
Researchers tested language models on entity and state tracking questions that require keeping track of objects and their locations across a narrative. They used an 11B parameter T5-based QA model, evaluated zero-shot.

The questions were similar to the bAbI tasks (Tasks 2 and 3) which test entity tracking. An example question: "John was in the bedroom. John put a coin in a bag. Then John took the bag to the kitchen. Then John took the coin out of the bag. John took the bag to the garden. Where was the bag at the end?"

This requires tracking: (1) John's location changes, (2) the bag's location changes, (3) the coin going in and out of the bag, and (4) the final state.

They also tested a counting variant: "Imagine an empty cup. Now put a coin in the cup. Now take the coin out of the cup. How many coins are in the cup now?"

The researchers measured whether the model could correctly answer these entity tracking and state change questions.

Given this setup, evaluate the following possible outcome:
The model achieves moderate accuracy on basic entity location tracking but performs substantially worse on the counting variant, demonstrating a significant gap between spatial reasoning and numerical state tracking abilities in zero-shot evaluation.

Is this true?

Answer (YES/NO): NO